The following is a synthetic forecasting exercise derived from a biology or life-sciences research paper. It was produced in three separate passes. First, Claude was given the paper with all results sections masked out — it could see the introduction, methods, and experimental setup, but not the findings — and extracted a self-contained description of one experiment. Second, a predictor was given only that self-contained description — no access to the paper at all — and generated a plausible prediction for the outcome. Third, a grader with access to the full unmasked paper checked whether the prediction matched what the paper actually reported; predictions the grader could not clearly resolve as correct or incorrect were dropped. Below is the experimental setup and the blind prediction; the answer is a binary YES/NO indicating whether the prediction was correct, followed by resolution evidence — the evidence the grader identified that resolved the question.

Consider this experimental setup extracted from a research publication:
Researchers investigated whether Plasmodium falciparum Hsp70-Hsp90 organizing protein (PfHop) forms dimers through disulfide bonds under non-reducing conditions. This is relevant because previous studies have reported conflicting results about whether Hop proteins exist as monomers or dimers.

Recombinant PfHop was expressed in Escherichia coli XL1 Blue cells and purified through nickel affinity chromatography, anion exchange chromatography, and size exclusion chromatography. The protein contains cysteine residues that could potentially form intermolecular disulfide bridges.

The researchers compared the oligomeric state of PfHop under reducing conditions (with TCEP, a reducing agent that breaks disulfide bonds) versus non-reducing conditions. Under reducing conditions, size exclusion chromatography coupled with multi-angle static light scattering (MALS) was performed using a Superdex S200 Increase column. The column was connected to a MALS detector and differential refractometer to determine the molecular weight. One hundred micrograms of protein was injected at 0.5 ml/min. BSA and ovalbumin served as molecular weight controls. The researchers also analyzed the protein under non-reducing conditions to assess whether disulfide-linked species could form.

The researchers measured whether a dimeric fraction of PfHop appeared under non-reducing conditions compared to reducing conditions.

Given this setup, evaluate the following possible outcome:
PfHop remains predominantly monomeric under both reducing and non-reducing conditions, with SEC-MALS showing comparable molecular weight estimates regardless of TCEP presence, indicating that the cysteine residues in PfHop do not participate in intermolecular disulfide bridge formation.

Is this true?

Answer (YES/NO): NO